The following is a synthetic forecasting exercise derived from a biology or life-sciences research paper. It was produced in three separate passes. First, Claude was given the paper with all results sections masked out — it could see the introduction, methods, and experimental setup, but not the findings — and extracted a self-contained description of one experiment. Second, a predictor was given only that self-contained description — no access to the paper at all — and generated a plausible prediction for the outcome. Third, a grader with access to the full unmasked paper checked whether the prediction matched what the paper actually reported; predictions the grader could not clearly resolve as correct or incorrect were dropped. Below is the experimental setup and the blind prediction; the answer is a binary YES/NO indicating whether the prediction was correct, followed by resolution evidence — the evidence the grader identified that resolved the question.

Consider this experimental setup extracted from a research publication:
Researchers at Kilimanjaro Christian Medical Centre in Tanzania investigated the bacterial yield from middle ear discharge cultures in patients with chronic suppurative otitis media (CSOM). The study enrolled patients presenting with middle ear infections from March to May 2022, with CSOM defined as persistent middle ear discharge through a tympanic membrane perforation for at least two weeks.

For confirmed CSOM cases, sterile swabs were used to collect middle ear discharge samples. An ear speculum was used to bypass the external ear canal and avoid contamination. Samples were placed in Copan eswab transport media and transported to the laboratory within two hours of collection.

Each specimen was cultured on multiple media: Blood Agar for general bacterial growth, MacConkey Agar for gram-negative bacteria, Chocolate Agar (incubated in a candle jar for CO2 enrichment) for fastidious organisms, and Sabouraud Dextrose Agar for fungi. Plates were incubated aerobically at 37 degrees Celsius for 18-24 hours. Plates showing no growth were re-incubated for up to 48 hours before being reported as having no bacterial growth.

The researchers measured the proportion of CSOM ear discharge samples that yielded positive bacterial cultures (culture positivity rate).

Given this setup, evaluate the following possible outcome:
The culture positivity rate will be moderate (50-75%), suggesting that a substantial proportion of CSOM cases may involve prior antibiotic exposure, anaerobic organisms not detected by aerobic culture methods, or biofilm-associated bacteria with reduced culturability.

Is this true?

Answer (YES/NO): NO